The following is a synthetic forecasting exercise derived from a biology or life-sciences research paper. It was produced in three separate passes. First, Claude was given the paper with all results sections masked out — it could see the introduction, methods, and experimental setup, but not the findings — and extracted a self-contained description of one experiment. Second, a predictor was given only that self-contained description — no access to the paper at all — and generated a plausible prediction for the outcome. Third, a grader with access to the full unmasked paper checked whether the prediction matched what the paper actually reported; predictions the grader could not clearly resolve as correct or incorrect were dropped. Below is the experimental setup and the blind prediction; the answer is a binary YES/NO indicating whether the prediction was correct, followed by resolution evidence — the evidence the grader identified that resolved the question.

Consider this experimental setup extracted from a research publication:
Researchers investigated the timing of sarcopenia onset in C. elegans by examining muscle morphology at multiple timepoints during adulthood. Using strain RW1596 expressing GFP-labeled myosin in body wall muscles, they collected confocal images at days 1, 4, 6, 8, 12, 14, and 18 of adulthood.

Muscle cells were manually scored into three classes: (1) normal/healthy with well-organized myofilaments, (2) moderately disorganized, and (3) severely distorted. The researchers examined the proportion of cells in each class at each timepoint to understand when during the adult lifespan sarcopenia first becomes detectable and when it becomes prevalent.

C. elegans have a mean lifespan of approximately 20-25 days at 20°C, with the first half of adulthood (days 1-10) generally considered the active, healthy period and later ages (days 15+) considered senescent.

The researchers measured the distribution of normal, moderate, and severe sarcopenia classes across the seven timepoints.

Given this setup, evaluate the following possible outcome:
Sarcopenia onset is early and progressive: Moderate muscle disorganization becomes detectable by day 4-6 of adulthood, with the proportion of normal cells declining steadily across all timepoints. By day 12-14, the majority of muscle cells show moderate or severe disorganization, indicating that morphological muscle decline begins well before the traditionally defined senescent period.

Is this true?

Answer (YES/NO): YES